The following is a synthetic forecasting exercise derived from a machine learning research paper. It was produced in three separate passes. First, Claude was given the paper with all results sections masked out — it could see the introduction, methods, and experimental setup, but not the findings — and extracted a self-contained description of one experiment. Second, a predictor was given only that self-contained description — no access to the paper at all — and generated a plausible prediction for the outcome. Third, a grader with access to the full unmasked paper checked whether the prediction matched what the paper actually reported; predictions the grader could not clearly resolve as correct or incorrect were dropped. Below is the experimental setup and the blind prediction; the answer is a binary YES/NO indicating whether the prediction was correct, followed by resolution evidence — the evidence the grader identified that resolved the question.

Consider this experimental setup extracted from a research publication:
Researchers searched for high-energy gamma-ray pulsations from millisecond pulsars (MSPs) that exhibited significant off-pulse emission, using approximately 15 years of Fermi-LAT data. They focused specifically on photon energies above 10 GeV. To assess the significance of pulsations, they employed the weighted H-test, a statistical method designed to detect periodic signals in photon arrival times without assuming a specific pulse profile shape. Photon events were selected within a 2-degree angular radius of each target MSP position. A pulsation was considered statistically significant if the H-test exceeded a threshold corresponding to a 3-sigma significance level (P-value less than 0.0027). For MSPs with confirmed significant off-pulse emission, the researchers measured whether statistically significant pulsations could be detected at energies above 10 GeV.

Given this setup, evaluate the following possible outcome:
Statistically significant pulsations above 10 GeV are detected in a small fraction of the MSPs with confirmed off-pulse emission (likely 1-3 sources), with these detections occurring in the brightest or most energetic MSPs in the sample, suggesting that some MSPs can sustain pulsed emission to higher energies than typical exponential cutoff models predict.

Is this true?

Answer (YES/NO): NO